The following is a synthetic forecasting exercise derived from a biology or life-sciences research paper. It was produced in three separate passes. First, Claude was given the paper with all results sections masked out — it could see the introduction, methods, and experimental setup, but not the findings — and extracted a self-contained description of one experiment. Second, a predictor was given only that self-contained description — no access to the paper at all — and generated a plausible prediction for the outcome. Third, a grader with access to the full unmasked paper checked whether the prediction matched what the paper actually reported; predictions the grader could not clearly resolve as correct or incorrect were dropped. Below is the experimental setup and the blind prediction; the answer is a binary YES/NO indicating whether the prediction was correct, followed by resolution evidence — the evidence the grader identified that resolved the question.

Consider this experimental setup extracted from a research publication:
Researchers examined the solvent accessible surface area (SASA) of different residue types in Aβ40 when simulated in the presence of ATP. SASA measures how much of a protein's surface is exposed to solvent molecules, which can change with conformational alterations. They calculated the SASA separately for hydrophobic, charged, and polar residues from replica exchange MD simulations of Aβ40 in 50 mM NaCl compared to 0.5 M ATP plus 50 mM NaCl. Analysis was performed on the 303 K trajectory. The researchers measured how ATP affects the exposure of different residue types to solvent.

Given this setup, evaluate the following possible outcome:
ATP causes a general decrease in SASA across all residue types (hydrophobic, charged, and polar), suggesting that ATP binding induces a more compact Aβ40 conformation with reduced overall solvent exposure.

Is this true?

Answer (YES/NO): NO